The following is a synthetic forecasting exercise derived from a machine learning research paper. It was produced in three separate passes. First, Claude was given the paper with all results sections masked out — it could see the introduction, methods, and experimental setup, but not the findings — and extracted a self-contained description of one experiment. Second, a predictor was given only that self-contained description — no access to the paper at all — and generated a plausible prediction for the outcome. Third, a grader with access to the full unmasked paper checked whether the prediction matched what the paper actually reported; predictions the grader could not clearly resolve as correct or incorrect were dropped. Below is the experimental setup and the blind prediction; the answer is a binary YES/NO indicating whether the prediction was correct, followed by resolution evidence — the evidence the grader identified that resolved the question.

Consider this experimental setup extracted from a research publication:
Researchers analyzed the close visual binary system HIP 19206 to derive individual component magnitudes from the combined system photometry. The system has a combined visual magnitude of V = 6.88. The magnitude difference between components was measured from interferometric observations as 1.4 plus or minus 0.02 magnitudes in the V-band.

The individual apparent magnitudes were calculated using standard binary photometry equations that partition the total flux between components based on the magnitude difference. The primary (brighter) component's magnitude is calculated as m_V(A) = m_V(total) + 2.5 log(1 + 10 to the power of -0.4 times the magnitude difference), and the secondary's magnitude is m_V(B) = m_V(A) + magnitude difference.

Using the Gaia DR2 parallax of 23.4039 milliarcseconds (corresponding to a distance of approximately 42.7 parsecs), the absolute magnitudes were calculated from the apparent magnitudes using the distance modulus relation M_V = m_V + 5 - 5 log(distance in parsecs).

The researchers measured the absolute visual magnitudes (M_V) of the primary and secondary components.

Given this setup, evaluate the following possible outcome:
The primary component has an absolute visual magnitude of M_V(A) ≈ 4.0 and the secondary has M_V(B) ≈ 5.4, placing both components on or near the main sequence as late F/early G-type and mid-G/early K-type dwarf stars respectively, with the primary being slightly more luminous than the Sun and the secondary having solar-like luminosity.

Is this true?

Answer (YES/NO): YES